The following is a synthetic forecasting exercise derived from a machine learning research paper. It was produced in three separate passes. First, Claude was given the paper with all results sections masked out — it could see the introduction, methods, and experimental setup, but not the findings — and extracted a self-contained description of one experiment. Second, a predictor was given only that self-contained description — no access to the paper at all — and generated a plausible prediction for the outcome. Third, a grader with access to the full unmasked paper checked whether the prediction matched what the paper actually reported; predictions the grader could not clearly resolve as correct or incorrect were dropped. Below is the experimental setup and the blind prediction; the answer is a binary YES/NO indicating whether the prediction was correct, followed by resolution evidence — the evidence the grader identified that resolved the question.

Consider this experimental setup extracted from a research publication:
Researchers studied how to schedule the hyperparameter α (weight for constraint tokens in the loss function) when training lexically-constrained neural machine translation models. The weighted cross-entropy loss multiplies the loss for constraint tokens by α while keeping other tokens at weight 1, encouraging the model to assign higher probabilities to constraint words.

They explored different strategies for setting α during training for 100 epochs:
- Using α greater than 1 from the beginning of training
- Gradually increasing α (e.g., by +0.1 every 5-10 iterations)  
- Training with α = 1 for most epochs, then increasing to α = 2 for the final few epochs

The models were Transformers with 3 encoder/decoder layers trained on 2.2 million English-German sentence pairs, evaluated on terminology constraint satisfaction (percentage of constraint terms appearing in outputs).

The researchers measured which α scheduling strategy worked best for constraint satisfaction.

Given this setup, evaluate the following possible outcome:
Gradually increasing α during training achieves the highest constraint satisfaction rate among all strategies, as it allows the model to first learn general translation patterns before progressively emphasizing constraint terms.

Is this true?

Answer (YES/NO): NO